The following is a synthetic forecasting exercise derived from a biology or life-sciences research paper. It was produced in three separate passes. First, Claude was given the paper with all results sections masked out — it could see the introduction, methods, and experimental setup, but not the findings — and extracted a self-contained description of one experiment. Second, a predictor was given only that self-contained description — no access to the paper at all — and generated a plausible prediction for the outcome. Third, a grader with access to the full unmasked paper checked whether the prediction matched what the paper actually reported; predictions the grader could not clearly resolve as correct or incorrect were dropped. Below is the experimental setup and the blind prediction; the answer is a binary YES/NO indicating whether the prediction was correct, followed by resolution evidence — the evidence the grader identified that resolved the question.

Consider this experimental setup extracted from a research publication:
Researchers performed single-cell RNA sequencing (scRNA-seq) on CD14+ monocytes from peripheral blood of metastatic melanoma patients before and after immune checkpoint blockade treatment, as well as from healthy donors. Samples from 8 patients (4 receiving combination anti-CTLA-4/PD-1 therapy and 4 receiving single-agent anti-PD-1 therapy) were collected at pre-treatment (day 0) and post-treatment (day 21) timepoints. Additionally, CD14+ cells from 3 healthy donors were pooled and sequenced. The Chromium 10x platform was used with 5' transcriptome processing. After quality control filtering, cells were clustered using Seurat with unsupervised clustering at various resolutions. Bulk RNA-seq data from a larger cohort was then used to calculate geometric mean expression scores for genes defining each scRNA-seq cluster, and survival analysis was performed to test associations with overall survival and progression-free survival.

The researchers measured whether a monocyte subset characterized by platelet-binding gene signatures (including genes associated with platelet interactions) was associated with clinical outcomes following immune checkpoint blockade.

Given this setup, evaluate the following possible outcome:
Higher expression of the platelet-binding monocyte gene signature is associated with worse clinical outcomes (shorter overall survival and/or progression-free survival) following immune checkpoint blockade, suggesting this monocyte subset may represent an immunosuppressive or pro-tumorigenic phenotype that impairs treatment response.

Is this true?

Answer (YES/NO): NO